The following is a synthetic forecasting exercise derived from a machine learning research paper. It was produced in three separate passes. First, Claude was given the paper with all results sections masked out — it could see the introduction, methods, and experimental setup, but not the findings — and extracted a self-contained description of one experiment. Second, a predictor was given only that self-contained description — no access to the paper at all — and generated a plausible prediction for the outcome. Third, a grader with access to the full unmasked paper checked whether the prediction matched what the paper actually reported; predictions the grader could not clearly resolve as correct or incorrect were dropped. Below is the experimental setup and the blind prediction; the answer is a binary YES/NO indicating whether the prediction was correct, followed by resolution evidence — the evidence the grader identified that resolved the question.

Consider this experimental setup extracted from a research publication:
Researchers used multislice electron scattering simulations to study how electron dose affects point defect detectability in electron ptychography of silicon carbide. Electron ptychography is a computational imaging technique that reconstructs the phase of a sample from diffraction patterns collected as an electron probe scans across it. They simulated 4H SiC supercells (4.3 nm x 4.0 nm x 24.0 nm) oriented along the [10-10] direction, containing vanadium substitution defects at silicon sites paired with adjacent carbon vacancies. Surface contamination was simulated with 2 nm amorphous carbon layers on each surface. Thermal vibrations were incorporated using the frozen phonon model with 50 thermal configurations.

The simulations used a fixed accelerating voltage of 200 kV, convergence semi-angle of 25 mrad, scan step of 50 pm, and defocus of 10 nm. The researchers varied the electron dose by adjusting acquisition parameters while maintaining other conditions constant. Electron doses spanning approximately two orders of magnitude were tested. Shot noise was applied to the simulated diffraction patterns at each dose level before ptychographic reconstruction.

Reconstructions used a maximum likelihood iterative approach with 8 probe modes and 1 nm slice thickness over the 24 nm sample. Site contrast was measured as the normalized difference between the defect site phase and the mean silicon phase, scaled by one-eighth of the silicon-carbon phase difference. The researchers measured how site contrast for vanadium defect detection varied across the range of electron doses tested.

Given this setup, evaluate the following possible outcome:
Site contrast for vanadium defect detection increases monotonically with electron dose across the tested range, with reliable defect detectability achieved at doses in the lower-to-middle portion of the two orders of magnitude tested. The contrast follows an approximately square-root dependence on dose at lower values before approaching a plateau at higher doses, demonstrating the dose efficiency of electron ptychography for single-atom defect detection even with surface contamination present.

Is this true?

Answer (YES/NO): NO